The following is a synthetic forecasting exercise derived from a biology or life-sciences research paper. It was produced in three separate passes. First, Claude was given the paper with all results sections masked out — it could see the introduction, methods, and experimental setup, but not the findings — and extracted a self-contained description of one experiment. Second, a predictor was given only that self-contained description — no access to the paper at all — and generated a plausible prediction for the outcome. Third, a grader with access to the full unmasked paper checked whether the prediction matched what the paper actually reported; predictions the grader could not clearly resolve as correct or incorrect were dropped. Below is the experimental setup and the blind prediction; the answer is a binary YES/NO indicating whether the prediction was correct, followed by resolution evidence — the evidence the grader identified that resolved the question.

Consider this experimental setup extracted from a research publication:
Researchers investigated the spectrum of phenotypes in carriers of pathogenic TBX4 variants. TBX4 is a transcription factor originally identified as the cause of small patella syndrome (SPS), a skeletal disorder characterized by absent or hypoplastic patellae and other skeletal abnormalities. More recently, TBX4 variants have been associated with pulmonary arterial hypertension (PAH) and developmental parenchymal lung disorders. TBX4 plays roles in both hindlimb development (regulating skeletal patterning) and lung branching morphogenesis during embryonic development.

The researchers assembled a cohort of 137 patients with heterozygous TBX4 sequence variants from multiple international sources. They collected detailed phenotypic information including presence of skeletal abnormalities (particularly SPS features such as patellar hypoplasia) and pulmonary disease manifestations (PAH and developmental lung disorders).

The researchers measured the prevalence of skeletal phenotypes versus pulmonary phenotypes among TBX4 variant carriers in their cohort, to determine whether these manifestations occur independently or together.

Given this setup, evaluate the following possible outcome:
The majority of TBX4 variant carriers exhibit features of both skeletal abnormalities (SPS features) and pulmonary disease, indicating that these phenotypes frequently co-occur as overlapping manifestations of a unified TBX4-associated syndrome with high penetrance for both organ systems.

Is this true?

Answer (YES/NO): NO